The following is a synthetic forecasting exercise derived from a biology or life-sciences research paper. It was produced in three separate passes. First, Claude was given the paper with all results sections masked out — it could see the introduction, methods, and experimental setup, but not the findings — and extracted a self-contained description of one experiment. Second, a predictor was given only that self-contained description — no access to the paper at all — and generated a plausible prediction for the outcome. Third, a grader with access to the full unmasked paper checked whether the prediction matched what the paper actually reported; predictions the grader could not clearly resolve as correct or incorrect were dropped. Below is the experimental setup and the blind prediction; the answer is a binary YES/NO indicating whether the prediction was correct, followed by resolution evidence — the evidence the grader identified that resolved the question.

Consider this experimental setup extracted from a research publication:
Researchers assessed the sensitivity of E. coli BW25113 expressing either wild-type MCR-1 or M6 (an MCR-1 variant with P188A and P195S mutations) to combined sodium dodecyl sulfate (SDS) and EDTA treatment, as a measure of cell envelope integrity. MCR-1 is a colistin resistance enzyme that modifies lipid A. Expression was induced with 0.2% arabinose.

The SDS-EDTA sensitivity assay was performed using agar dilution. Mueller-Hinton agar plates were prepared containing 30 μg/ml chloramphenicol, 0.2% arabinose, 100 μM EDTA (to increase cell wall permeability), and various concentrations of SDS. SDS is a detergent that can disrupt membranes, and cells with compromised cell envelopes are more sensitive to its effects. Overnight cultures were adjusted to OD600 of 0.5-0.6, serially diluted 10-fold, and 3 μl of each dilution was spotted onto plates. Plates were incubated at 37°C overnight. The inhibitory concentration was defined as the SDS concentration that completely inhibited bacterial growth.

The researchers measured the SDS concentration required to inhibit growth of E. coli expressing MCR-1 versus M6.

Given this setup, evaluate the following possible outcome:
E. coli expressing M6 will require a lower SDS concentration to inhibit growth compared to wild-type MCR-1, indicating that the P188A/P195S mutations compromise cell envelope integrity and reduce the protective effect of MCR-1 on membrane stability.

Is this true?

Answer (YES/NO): NO